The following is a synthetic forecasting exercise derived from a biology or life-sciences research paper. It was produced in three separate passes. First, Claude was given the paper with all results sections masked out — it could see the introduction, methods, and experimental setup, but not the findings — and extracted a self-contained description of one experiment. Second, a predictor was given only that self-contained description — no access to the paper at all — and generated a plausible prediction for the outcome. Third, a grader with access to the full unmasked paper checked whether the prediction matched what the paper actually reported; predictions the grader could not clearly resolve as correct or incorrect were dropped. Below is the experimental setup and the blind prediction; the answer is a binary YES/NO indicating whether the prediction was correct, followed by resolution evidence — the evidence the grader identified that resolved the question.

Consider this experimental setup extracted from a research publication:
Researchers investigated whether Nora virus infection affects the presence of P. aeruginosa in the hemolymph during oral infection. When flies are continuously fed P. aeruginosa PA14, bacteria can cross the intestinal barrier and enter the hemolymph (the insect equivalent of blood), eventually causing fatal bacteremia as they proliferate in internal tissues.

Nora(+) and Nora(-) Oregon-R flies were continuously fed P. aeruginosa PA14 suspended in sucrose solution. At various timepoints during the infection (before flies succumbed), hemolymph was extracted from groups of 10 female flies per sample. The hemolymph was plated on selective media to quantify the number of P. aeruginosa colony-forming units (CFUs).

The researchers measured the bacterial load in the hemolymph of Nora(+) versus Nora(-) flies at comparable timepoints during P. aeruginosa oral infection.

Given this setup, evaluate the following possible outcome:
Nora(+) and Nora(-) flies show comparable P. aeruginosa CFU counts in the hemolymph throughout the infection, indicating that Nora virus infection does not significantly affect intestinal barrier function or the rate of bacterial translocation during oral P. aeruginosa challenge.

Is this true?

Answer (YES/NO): NO